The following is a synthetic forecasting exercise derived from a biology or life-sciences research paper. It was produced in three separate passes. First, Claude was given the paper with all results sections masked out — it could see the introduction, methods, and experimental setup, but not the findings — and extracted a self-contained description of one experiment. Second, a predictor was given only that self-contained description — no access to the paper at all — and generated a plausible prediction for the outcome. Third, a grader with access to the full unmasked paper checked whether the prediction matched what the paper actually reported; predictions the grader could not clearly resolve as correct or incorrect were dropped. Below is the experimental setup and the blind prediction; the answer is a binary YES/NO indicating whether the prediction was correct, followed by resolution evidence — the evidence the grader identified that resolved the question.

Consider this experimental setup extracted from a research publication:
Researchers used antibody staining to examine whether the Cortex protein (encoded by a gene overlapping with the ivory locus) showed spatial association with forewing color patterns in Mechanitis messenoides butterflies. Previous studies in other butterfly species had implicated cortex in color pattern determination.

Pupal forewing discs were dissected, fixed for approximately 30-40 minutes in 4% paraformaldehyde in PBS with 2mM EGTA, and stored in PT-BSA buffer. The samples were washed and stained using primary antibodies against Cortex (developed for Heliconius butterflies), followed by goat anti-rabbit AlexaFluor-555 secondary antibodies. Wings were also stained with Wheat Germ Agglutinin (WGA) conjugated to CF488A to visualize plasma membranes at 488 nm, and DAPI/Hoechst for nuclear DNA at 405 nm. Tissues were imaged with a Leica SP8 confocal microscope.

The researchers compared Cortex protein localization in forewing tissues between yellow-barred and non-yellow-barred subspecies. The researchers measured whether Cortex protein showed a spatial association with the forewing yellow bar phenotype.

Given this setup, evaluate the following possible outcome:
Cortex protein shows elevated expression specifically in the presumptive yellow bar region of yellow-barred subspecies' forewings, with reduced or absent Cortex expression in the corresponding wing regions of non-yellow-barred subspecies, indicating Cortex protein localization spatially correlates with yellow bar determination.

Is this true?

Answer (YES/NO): NO